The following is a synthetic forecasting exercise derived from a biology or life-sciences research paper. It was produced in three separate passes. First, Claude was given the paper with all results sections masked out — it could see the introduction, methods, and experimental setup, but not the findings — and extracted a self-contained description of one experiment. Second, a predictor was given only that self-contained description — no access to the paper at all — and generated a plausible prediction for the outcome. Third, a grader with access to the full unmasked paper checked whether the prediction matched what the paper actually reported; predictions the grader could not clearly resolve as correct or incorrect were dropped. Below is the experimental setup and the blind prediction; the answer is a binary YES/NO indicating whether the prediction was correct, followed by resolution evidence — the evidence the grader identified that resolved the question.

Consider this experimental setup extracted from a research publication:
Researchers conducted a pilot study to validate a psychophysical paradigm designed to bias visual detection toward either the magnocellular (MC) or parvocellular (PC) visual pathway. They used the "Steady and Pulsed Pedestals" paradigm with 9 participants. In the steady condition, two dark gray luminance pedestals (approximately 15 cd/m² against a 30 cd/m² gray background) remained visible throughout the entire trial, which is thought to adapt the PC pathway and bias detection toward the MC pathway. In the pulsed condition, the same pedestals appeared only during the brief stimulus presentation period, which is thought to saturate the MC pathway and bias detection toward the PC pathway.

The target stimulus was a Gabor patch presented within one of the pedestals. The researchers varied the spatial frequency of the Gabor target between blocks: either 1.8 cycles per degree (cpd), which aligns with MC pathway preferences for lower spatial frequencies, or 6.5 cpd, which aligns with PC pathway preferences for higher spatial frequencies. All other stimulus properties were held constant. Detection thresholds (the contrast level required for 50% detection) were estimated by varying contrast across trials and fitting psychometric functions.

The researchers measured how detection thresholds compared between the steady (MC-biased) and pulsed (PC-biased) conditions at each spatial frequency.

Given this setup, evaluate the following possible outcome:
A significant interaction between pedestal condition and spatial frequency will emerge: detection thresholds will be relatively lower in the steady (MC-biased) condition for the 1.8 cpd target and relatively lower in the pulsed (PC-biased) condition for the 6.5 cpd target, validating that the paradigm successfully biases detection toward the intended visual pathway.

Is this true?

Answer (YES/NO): YES